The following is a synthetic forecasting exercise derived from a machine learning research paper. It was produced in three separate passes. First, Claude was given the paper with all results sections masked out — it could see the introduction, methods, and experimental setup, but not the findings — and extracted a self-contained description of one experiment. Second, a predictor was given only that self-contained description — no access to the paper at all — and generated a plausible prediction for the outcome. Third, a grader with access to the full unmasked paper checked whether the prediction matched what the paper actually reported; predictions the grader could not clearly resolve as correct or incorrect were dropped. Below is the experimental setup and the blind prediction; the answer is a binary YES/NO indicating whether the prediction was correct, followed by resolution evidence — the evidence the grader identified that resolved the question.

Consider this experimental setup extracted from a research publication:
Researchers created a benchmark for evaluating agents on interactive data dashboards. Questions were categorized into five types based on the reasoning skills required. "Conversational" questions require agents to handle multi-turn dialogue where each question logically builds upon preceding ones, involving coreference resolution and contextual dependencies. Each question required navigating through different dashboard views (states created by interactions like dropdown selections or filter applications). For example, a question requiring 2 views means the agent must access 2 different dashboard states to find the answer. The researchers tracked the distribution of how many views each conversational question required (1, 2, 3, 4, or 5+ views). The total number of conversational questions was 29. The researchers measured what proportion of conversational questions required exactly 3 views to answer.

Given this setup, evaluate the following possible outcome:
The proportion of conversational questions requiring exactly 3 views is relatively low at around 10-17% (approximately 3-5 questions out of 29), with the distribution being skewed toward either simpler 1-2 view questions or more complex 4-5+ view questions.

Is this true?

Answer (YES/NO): NO